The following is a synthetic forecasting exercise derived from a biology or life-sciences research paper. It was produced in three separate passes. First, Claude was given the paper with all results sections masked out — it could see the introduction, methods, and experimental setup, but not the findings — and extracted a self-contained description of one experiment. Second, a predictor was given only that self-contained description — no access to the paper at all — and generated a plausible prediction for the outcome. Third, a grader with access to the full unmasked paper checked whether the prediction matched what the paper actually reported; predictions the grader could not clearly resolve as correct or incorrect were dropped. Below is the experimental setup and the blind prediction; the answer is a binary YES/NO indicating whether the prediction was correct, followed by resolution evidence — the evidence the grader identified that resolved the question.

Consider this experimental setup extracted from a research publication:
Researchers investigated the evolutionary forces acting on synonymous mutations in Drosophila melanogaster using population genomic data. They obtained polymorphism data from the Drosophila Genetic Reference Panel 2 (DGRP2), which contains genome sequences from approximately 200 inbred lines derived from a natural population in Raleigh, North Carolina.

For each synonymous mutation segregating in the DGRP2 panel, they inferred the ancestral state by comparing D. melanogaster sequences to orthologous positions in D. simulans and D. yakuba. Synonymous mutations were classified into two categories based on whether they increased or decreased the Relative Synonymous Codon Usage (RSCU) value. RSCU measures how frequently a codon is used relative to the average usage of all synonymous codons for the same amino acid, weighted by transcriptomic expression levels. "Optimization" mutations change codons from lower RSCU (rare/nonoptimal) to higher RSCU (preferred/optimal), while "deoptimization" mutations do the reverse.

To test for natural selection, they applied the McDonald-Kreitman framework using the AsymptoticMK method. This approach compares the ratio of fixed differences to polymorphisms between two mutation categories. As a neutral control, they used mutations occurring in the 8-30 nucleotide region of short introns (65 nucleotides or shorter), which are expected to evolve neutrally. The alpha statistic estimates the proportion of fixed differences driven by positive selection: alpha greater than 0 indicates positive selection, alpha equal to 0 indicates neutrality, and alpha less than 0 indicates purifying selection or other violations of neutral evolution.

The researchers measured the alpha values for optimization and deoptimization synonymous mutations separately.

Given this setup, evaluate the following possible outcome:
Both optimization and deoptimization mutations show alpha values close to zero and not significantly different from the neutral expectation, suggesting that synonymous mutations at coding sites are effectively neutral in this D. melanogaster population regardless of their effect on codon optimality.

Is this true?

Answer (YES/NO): NO